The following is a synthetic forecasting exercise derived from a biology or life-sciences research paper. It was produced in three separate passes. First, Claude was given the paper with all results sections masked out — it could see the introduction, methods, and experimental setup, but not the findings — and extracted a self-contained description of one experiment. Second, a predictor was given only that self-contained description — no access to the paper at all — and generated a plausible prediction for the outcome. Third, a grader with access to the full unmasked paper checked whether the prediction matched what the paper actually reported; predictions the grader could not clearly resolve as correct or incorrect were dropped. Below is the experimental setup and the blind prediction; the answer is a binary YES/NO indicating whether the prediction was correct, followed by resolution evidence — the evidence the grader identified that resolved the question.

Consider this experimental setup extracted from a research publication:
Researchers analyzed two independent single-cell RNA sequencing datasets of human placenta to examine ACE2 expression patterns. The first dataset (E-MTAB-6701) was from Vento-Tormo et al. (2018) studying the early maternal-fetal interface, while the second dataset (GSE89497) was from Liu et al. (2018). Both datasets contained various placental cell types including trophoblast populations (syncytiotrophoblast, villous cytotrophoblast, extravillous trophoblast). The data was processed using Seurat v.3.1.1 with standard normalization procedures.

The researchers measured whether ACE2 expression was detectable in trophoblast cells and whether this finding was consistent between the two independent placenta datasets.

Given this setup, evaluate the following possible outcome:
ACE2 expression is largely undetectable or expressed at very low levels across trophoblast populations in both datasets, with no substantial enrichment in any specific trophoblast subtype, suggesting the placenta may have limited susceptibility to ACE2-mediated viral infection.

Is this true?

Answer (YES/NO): NO